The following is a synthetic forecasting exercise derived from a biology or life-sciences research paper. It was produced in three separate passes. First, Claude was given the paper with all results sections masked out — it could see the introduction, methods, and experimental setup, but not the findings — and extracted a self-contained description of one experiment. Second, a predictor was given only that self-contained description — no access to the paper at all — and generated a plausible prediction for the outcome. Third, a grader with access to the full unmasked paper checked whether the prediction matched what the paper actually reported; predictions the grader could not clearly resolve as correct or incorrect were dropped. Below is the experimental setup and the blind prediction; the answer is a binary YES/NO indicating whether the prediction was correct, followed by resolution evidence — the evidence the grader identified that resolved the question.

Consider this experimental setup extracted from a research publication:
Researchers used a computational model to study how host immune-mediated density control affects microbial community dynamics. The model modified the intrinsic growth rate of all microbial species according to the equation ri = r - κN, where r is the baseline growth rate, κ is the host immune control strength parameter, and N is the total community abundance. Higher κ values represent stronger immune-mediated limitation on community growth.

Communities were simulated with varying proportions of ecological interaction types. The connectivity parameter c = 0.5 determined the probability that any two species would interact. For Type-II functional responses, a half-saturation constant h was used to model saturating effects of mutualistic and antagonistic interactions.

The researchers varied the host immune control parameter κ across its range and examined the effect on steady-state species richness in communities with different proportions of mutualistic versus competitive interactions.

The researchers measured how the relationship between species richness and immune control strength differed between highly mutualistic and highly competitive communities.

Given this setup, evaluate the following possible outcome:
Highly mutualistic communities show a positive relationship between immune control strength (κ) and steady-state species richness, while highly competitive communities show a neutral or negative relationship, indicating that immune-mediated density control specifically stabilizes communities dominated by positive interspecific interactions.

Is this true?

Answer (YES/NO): NO